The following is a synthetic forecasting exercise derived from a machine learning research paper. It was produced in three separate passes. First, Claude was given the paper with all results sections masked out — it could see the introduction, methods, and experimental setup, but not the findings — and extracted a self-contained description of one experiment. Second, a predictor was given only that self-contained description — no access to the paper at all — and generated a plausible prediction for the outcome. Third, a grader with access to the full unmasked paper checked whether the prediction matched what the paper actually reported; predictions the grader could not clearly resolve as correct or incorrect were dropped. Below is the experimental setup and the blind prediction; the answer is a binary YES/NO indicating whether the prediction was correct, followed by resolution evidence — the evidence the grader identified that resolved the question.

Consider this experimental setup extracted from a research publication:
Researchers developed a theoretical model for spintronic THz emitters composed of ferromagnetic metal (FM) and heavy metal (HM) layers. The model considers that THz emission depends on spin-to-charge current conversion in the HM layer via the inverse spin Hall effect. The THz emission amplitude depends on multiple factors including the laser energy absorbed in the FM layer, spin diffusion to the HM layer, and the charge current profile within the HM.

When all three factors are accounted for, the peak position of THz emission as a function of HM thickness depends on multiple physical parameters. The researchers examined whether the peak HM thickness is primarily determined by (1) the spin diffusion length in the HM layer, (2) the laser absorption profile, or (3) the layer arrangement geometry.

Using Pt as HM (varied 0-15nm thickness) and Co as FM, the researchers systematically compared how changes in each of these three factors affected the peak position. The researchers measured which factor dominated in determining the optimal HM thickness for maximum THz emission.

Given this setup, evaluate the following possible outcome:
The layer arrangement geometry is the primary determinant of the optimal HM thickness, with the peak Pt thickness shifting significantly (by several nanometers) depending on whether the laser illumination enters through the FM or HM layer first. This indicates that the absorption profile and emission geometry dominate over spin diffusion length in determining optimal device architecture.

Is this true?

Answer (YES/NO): NO